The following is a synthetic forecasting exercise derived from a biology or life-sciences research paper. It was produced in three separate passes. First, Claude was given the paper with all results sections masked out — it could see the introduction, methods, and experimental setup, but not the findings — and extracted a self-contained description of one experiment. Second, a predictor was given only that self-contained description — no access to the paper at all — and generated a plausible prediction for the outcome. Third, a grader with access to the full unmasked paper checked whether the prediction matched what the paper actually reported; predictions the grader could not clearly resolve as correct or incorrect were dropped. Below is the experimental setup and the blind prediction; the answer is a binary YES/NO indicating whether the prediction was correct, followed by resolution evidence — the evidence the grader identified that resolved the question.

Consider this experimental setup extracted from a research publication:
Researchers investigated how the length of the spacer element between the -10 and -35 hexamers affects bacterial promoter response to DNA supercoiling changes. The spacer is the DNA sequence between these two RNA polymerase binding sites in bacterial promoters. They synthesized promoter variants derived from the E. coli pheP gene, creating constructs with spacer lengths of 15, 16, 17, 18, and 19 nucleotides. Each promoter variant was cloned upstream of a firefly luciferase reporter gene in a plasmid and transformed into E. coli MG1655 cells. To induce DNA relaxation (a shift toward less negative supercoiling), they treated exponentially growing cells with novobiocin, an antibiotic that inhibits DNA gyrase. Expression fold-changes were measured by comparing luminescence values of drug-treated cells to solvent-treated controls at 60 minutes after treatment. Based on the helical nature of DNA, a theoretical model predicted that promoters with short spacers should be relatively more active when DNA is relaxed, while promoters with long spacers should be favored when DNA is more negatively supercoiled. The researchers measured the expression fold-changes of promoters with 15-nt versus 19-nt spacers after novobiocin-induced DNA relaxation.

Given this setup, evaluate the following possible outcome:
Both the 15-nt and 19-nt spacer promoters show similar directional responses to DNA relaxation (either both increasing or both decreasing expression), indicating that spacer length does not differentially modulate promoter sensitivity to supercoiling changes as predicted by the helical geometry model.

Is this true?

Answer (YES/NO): NO